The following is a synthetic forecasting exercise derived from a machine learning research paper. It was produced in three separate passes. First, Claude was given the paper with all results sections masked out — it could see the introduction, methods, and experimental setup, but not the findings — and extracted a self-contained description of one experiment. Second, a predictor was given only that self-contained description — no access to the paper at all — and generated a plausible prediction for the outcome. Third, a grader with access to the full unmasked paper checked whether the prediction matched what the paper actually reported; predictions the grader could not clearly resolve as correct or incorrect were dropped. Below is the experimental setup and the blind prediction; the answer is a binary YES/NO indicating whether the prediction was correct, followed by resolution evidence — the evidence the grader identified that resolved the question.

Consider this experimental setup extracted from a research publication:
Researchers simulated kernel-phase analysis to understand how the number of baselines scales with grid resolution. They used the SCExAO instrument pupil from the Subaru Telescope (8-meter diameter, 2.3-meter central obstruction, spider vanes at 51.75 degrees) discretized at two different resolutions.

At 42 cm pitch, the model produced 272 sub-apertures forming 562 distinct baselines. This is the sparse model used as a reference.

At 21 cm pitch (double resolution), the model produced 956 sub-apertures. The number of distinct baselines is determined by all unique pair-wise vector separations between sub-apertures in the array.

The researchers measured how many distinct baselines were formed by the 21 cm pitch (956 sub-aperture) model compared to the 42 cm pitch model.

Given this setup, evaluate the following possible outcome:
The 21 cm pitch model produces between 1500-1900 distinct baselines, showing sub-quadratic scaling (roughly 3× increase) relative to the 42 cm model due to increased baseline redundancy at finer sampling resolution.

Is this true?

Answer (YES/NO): NO